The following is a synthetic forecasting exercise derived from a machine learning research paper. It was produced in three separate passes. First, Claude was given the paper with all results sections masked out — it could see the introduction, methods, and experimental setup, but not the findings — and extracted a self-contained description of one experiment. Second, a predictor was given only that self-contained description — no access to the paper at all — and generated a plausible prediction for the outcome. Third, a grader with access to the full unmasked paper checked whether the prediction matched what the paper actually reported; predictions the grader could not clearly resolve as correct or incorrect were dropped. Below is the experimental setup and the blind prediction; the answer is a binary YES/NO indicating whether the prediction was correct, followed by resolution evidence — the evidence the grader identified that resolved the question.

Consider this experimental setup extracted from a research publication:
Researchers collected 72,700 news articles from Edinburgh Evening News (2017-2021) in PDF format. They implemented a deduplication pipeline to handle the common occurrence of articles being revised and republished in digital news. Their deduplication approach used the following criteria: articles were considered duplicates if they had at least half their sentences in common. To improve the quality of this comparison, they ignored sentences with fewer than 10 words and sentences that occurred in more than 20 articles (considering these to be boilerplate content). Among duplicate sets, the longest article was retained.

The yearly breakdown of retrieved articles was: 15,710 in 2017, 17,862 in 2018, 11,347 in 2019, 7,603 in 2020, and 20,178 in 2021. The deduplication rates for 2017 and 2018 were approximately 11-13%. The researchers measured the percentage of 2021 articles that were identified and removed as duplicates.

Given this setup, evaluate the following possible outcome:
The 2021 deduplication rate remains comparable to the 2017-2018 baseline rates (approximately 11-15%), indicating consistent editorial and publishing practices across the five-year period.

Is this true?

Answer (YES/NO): NO